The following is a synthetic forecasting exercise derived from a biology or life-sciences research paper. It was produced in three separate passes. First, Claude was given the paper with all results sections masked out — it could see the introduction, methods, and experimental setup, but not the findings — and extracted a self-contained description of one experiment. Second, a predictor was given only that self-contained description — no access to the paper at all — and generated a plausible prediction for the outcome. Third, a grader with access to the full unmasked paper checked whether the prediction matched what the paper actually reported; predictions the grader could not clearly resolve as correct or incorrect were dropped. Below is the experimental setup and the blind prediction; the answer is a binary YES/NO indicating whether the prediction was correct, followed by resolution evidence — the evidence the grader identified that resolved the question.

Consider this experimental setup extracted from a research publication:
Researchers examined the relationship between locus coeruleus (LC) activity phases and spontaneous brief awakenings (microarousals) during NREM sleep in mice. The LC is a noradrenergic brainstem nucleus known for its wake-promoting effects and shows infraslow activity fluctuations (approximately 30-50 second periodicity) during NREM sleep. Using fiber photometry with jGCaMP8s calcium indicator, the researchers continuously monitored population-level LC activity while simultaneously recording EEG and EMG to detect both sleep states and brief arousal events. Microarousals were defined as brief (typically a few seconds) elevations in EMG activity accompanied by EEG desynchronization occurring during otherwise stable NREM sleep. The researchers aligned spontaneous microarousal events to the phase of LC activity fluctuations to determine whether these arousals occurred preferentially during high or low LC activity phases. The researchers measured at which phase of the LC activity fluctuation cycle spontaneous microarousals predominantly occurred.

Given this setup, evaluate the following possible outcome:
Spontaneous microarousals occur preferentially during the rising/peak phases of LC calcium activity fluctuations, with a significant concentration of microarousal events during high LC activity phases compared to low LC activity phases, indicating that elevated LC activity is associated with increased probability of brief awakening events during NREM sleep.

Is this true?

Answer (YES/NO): YES